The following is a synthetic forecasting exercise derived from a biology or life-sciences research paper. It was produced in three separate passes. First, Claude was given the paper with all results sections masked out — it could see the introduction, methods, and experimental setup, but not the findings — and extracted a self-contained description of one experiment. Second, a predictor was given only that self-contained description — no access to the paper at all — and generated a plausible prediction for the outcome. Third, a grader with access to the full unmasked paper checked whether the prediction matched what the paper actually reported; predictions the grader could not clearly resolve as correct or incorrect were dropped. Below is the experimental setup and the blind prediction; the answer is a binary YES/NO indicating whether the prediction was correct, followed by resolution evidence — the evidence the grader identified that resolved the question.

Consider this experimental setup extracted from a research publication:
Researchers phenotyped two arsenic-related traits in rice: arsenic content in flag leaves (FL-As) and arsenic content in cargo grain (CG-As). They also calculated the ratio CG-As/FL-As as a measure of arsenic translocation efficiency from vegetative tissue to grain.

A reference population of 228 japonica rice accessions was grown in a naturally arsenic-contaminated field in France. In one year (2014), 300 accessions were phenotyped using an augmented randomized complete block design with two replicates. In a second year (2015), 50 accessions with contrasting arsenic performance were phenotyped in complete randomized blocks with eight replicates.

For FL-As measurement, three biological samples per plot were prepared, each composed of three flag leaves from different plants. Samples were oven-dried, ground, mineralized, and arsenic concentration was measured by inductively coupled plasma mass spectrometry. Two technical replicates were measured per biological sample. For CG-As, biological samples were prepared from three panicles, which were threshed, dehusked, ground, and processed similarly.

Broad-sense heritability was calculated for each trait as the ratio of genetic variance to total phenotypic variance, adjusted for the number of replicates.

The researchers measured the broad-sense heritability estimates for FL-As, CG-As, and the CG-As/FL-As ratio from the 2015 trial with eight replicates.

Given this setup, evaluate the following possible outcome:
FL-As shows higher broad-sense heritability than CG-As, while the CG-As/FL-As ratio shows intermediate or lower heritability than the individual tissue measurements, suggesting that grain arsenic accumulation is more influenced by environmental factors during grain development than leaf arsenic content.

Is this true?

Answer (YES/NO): NO